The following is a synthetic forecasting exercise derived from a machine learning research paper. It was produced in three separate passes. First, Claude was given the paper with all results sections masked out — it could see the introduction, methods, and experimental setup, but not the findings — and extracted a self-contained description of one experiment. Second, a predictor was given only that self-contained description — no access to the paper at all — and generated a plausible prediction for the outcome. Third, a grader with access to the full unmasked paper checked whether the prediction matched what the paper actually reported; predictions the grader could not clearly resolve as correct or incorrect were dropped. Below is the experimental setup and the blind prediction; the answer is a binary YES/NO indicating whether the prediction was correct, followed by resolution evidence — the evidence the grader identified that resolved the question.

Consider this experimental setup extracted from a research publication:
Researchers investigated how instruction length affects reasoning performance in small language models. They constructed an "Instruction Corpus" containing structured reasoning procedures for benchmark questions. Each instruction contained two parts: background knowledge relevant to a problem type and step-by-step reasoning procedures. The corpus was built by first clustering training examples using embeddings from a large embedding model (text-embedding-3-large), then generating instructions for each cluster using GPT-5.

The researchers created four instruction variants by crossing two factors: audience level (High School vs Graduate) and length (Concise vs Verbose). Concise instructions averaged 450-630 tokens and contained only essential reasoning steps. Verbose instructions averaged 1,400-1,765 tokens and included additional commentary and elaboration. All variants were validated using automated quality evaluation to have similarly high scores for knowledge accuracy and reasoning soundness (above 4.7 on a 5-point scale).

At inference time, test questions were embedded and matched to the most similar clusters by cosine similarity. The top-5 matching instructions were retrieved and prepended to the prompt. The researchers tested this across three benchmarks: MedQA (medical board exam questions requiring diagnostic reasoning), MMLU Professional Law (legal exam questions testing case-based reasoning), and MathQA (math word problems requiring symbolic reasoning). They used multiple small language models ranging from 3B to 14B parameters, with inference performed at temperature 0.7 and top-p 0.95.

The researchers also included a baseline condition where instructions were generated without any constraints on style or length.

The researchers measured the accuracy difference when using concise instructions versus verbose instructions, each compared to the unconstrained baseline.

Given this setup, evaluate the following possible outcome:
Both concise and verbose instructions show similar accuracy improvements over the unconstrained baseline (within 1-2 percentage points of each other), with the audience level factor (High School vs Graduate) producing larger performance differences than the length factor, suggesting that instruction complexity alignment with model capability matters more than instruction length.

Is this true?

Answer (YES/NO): NO